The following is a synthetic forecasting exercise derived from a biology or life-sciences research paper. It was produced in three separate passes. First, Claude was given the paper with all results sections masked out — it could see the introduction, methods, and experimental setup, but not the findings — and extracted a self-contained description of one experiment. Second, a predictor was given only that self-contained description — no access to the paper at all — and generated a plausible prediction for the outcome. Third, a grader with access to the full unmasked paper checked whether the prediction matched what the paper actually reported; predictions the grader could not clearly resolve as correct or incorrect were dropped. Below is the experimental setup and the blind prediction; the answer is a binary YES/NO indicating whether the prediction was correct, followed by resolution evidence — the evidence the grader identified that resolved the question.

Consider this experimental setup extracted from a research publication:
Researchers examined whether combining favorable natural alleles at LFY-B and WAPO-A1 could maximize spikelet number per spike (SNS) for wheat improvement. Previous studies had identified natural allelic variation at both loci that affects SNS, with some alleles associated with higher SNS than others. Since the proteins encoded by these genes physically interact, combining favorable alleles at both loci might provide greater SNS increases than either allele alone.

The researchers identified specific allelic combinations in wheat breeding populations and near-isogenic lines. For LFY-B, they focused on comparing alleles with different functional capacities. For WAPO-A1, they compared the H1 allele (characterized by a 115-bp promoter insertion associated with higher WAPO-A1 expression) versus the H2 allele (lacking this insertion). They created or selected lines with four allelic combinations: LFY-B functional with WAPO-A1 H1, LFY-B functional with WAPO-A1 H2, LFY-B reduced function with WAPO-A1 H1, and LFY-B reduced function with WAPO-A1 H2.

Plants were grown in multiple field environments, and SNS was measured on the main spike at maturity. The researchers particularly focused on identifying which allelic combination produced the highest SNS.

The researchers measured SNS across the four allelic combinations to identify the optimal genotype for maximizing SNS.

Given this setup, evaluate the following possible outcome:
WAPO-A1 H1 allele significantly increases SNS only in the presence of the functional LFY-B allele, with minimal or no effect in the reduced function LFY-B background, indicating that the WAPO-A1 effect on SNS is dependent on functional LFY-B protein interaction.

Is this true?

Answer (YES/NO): NO